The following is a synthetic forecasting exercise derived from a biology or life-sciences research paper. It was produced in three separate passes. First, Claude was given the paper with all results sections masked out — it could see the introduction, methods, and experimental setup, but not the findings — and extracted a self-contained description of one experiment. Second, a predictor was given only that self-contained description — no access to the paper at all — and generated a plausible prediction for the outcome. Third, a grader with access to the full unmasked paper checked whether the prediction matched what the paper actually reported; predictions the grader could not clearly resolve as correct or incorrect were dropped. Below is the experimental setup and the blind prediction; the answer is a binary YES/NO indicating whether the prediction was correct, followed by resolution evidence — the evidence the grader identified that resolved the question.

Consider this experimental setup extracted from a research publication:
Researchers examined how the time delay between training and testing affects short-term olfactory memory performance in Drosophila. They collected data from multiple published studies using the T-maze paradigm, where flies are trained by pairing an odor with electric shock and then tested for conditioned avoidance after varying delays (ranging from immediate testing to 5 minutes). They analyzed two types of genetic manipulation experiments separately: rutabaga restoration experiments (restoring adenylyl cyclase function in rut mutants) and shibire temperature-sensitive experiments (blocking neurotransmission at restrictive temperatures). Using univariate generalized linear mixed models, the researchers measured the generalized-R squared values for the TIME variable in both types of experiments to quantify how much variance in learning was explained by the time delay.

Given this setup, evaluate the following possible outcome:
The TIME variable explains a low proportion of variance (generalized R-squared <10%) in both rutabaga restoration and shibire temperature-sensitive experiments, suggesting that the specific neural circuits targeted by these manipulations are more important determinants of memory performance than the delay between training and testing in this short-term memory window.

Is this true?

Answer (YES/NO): NO